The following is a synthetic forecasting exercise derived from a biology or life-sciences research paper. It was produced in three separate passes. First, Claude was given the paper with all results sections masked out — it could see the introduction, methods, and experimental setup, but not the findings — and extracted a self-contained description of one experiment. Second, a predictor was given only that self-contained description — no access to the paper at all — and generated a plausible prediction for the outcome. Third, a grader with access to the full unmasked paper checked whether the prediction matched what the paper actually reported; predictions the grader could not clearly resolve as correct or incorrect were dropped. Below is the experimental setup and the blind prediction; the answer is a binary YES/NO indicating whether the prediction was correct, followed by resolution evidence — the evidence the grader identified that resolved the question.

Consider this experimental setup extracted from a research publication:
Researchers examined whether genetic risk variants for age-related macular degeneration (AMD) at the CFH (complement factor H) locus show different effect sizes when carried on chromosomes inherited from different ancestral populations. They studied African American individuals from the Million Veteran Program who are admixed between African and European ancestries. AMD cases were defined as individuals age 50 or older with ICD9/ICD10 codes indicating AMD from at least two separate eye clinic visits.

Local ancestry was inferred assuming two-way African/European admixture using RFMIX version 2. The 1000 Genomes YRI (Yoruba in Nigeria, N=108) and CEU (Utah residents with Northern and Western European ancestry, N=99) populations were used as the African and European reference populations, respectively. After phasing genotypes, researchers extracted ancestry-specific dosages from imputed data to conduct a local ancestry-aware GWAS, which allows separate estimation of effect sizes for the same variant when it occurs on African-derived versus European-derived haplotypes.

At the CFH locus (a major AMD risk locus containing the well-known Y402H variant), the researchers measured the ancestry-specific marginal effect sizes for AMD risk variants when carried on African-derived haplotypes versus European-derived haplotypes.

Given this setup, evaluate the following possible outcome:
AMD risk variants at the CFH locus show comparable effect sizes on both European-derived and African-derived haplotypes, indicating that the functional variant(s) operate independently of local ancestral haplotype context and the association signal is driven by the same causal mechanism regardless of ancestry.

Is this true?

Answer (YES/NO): NO